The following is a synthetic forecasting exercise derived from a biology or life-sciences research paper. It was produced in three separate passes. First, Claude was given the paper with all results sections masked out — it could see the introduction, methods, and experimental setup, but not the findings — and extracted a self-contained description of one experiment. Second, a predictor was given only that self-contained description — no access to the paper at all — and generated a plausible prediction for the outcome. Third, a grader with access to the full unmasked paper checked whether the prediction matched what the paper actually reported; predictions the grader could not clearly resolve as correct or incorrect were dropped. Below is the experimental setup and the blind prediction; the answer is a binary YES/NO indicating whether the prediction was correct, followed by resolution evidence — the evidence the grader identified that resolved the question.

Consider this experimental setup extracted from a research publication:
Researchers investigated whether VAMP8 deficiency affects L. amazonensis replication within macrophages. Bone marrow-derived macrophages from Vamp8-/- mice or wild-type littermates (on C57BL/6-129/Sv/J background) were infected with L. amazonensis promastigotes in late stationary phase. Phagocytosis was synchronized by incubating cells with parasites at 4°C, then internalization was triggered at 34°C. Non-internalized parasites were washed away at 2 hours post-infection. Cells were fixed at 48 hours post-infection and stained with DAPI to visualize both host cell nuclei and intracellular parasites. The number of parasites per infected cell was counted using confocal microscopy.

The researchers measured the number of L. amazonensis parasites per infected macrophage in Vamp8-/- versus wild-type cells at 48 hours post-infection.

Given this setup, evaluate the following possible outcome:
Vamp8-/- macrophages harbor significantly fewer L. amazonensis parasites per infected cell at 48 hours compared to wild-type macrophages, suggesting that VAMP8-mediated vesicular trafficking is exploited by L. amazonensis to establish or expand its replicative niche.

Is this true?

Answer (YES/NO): NO